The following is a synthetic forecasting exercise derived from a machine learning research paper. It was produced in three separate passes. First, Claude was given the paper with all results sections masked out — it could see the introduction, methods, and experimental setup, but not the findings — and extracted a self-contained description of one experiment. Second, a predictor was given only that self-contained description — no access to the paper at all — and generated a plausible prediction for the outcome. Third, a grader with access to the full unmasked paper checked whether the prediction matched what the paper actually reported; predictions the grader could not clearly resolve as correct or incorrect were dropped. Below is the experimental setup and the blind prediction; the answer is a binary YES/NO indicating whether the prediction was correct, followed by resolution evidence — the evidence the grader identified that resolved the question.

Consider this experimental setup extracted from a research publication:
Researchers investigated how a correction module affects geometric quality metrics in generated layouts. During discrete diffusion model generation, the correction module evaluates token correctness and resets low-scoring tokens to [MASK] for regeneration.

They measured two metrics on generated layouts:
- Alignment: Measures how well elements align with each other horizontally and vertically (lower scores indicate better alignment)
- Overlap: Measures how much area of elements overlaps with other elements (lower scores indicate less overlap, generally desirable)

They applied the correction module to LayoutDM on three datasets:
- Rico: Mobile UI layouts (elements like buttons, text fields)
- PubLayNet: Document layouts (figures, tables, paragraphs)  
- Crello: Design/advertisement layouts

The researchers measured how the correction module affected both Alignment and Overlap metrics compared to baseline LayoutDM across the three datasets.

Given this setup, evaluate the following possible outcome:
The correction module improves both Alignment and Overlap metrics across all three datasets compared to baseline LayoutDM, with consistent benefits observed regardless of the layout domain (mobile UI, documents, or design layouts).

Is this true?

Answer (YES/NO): NO